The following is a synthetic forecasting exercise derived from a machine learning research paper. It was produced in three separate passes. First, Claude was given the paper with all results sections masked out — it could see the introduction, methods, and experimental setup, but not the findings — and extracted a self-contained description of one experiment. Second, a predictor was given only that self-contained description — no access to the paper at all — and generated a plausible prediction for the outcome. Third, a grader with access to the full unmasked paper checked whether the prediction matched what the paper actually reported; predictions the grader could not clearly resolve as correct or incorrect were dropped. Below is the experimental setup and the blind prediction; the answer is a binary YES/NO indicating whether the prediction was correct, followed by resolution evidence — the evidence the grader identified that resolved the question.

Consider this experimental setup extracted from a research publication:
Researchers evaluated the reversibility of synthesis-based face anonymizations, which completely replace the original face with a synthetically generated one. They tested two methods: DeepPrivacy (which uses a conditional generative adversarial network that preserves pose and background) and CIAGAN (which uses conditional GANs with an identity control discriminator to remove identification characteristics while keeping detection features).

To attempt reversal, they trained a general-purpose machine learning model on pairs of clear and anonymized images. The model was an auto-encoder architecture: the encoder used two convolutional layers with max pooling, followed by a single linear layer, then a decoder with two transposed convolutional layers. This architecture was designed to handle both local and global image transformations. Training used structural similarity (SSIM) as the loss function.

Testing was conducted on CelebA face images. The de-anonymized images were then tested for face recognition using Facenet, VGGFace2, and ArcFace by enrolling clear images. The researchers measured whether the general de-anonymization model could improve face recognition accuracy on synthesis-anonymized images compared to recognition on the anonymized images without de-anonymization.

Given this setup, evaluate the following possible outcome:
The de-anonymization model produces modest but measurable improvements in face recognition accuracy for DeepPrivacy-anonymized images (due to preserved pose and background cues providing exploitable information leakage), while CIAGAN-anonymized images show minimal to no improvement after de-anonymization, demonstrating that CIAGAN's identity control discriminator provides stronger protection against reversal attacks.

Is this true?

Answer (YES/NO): NO